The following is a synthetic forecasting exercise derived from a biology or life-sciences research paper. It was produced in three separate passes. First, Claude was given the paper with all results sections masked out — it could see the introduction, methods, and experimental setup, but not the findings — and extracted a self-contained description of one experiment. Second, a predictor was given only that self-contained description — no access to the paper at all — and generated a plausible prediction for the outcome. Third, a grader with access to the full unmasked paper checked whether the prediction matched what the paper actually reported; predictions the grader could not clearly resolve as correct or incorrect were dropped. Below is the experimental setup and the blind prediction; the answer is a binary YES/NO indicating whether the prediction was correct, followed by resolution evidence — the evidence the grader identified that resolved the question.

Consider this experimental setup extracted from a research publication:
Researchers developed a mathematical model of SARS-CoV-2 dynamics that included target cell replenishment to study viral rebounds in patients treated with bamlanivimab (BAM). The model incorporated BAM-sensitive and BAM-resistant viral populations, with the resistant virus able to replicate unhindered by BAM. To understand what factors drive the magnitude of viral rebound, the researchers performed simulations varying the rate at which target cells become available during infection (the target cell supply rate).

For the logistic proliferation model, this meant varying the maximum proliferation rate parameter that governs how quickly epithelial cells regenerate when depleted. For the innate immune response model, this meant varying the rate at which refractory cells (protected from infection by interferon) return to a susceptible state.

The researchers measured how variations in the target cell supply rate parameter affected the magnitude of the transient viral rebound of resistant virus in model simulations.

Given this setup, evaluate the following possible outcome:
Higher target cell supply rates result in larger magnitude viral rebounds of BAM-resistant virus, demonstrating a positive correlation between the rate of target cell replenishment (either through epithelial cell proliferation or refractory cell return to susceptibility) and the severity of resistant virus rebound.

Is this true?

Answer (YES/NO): YES